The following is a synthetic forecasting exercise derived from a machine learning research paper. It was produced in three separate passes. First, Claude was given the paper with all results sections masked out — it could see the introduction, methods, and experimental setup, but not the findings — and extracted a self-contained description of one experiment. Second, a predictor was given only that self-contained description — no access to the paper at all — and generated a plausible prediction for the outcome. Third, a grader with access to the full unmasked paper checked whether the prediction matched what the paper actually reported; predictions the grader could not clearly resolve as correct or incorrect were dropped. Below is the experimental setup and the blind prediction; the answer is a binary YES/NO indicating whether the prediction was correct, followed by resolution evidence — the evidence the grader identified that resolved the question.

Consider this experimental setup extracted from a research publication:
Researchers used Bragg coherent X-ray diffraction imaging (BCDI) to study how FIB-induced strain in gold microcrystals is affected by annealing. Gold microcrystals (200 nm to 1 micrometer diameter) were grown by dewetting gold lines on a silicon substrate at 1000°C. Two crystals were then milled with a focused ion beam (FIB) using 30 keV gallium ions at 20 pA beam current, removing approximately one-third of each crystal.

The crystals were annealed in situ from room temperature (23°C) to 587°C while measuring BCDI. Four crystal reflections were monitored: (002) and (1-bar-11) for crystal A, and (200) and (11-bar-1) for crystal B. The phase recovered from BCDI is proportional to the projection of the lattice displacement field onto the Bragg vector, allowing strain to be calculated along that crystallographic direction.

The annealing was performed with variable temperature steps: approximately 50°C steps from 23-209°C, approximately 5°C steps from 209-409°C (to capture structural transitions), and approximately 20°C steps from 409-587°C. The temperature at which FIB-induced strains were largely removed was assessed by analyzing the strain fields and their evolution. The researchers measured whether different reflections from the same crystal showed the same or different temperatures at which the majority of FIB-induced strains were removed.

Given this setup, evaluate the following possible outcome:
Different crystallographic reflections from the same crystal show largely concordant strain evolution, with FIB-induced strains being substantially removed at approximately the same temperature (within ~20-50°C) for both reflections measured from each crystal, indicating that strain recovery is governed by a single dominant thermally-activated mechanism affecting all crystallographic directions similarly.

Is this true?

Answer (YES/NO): NO